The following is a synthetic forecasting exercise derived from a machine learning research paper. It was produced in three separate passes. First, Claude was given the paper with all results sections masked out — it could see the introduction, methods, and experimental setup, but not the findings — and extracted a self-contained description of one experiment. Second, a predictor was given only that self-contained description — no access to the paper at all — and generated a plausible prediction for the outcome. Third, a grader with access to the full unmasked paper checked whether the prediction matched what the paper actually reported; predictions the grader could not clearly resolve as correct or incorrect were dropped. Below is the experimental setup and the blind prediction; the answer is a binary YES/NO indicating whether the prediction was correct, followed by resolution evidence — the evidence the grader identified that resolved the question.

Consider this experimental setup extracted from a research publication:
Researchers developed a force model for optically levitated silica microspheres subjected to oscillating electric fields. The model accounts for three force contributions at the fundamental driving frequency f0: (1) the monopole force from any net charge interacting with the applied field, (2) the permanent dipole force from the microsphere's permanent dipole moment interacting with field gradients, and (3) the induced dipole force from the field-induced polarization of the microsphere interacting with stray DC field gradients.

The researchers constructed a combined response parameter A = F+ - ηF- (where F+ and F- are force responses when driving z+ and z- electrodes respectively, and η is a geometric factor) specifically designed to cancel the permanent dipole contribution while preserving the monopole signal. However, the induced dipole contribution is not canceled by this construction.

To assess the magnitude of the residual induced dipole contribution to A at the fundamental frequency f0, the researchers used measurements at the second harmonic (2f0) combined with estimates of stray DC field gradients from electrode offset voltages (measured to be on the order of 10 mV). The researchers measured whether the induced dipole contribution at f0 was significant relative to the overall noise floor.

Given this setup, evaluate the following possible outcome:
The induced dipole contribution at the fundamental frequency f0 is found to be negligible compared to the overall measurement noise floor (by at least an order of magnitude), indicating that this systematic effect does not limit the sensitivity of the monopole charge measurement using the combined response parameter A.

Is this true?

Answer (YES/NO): YES